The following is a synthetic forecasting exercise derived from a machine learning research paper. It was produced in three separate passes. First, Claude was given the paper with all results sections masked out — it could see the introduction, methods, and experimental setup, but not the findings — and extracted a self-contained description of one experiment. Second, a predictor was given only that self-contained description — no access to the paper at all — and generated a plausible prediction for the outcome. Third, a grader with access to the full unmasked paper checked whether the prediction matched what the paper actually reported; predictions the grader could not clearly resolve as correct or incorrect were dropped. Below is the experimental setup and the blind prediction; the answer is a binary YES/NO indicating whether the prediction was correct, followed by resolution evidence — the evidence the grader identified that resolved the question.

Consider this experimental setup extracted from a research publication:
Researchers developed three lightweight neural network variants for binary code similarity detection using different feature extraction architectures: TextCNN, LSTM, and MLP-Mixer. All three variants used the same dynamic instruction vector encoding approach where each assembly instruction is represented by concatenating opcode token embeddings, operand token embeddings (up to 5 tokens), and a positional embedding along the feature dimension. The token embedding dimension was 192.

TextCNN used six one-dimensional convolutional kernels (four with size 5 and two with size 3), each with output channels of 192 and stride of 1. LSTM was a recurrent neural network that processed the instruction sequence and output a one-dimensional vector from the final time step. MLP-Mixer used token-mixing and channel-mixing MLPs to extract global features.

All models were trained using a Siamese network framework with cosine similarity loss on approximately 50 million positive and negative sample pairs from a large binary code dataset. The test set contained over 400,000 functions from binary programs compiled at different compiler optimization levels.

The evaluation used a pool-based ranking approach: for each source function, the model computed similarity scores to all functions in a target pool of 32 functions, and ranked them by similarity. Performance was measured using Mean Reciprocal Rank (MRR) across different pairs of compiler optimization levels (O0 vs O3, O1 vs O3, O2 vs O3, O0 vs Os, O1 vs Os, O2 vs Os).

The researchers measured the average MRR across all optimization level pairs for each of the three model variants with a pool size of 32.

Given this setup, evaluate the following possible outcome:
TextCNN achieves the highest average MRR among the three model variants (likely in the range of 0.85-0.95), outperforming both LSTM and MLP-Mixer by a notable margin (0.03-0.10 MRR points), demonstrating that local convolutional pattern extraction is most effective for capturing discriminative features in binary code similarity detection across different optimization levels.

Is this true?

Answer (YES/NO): NO